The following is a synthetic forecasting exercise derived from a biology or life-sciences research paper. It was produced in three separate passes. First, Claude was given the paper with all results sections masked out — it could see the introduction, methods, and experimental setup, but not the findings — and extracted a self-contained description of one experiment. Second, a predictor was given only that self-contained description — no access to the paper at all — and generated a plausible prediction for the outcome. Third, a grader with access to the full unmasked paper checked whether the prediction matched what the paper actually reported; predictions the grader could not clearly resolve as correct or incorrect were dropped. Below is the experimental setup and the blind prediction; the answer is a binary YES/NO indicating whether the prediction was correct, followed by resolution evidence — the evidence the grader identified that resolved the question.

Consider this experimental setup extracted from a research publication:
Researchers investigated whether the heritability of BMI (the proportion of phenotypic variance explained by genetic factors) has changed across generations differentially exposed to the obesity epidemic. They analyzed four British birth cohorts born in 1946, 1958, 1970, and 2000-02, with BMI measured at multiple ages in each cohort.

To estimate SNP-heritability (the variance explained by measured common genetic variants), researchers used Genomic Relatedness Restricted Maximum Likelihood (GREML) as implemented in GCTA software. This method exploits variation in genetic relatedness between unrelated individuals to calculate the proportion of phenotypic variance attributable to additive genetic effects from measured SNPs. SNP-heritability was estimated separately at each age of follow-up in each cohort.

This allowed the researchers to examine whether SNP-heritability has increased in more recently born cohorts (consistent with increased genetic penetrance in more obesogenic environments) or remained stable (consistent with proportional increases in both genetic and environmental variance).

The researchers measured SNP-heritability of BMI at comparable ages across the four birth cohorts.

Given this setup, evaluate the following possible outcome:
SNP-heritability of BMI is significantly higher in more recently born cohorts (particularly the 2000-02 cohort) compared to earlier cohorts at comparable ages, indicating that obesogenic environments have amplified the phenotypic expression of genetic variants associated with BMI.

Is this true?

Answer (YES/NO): NO